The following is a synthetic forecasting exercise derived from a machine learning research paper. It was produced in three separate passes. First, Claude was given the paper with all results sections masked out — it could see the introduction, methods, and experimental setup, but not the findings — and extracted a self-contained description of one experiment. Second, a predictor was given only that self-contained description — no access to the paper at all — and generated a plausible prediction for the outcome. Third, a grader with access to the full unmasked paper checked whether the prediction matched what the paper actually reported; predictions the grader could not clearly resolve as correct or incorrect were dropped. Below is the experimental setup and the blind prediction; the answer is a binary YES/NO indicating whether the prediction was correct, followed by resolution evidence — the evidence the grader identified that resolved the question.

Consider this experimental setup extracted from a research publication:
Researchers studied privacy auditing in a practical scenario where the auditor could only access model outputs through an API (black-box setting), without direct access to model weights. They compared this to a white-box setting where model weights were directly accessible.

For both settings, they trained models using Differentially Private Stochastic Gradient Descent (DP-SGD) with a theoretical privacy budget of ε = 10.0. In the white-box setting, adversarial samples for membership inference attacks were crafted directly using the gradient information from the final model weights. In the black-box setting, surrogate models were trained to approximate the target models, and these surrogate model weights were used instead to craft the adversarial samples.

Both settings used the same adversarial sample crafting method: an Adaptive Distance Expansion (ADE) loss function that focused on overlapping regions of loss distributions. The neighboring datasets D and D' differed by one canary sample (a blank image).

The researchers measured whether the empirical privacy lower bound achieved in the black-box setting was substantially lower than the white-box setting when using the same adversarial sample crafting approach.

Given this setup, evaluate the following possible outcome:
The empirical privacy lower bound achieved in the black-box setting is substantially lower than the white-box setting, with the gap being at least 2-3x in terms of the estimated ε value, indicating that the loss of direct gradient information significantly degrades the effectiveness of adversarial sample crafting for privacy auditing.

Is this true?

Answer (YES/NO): NO